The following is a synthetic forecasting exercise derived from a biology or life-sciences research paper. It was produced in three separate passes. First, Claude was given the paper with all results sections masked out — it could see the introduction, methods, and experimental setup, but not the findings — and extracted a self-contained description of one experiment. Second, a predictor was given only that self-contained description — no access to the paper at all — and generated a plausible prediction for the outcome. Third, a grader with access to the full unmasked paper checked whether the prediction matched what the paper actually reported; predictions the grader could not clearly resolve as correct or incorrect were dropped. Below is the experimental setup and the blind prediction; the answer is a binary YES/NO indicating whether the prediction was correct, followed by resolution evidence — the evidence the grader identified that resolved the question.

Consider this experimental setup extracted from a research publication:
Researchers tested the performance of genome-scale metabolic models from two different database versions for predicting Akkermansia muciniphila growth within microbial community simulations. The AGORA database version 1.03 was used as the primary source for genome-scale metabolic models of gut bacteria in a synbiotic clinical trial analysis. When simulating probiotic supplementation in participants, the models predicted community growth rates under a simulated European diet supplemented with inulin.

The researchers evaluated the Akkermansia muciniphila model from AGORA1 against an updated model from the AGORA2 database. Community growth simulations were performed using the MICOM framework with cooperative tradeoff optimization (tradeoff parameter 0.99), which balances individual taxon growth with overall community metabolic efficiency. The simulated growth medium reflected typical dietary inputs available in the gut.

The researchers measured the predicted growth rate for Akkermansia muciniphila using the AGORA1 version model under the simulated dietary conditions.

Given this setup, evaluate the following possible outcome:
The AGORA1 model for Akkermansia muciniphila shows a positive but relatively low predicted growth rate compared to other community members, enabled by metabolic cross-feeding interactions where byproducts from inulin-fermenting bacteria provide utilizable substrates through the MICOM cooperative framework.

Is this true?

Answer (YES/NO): NO